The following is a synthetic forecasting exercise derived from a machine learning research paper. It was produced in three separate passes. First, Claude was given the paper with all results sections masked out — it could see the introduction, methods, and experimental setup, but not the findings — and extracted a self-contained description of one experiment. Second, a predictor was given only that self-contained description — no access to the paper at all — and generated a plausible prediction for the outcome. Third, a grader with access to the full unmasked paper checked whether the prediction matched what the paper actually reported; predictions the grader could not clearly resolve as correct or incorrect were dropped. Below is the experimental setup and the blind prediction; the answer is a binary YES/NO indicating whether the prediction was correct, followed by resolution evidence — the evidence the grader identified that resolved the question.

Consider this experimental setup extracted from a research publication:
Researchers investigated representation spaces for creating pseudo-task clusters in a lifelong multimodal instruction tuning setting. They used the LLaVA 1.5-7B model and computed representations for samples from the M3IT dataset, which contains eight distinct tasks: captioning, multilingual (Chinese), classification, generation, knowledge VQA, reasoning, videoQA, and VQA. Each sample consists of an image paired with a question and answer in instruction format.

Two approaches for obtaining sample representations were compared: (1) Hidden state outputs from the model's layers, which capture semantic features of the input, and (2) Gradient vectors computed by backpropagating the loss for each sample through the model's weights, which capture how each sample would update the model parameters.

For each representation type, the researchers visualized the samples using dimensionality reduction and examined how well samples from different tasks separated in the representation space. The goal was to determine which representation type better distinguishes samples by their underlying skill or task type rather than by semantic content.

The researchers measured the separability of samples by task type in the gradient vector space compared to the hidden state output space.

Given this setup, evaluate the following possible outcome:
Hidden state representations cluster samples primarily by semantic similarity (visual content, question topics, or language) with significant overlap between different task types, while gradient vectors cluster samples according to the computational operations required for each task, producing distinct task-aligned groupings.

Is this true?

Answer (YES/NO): YES